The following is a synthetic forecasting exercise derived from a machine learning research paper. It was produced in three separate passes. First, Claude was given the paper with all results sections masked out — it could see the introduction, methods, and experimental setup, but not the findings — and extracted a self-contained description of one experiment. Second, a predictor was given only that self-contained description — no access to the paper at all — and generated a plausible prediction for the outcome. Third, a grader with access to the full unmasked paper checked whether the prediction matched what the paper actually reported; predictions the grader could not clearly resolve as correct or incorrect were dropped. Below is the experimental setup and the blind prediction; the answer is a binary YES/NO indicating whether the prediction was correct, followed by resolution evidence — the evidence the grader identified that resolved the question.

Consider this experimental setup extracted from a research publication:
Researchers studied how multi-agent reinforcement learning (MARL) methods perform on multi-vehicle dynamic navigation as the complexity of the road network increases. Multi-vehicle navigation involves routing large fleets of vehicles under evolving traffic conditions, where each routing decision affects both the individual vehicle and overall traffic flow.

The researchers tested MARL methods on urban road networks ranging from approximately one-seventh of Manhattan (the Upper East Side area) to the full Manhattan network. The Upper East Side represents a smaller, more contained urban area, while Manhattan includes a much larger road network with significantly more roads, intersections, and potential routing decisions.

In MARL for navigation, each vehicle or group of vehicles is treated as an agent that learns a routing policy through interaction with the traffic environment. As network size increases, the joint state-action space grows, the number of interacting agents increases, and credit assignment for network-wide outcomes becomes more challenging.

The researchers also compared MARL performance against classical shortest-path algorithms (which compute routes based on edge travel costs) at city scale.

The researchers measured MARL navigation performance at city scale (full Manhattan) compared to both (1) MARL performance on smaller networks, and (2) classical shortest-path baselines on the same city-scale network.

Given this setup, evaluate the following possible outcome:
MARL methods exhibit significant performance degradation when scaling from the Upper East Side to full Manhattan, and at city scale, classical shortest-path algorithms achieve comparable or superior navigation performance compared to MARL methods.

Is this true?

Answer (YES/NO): YES